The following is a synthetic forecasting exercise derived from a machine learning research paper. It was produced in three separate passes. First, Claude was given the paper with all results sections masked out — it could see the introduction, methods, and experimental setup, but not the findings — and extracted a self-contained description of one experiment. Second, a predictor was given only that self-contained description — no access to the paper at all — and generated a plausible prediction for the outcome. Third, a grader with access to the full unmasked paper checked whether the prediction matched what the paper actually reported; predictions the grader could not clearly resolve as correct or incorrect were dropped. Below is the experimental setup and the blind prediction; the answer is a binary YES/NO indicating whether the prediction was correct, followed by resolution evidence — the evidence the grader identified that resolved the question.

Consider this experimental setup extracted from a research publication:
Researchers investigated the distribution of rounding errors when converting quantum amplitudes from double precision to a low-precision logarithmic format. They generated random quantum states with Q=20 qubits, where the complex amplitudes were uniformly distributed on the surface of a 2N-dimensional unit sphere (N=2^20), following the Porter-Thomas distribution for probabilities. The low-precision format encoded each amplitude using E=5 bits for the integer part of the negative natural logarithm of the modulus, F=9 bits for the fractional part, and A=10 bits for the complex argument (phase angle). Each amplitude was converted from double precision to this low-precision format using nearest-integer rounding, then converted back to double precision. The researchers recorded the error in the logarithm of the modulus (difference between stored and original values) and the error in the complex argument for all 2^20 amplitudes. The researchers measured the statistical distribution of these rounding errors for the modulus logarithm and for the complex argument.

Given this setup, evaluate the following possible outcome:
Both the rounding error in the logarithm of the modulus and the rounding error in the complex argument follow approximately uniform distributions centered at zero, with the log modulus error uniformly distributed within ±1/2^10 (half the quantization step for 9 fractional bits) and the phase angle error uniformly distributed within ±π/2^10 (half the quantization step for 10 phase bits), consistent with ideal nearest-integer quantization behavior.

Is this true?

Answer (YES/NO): YES